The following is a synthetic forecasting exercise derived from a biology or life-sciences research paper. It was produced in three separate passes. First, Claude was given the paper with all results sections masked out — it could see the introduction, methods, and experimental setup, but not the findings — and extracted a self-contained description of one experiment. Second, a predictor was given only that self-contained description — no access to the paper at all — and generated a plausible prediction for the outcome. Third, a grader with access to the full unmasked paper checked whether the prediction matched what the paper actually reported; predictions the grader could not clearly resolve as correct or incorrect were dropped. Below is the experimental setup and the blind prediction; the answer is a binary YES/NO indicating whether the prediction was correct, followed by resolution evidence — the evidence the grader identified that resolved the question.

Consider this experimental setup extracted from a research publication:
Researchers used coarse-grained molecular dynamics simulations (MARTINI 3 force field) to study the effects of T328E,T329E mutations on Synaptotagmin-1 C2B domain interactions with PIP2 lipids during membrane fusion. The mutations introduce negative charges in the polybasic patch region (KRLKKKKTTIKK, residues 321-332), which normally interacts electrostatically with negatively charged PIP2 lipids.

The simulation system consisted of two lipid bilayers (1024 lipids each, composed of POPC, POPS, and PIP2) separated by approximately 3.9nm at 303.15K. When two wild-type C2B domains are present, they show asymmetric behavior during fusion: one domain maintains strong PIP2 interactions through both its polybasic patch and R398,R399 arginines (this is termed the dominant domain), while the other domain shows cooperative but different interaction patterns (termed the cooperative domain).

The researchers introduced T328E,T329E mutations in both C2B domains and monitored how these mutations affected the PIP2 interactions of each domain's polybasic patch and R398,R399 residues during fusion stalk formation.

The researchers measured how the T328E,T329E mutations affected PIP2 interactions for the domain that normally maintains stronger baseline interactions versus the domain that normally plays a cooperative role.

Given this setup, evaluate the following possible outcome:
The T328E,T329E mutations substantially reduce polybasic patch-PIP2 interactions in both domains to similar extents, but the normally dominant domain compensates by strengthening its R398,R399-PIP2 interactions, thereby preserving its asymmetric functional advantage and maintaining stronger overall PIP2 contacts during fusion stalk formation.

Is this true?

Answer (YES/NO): NO